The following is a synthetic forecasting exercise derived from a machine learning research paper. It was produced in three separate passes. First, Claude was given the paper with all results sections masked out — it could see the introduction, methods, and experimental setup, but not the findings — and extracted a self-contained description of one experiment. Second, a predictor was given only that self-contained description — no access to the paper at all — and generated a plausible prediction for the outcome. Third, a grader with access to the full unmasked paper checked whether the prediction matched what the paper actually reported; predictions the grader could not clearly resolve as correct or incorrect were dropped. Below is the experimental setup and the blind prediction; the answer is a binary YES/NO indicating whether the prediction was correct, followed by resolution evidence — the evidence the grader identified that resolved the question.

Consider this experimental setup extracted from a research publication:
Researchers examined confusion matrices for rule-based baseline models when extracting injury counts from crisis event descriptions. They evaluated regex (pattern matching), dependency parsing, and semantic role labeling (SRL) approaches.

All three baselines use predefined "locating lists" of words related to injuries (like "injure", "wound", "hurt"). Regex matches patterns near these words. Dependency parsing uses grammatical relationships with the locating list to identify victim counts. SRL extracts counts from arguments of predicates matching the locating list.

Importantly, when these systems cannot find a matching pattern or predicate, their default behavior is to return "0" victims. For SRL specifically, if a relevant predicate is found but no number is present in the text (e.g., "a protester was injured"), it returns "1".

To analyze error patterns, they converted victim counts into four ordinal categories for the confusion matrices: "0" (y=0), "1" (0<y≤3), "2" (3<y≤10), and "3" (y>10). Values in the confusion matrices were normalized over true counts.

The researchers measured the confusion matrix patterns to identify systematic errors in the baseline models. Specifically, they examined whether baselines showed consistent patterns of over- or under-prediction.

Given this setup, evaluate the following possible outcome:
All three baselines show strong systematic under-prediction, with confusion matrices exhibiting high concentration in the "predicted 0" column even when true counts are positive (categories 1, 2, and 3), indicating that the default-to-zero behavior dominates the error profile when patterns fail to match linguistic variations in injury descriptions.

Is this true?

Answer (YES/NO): YES